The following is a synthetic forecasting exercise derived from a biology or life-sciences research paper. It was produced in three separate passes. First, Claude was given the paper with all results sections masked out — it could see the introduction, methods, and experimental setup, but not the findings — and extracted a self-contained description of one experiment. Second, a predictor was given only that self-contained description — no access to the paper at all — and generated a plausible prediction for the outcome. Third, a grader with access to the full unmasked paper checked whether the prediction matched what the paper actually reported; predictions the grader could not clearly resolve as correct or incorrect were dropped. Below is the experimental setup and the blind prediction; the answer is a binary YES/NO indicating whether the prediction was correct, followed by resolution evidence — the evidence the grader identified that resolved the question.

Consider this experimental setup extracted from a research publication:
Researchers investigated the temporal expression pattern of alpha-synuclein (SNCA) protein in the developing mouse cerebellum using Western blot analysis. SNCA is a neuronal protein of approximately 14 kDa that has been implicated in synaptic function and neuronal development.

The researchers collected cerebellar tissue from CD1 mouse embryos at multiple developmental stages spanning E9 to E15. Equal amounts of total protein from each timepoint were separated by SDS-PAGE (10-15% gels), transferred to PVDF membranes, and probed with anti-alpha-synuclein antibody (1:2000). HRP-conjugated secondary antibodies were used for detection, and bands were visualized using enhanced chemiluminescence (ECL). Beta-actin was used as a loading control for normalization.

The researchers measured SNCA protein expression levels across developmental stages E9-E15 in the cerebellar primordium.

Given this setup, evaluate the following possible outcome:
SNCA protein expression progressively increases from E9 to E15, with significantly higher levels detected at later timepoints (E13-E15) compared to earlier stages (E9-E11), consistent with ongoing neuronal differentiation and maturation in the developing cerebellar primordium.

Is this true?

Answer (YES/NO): YES